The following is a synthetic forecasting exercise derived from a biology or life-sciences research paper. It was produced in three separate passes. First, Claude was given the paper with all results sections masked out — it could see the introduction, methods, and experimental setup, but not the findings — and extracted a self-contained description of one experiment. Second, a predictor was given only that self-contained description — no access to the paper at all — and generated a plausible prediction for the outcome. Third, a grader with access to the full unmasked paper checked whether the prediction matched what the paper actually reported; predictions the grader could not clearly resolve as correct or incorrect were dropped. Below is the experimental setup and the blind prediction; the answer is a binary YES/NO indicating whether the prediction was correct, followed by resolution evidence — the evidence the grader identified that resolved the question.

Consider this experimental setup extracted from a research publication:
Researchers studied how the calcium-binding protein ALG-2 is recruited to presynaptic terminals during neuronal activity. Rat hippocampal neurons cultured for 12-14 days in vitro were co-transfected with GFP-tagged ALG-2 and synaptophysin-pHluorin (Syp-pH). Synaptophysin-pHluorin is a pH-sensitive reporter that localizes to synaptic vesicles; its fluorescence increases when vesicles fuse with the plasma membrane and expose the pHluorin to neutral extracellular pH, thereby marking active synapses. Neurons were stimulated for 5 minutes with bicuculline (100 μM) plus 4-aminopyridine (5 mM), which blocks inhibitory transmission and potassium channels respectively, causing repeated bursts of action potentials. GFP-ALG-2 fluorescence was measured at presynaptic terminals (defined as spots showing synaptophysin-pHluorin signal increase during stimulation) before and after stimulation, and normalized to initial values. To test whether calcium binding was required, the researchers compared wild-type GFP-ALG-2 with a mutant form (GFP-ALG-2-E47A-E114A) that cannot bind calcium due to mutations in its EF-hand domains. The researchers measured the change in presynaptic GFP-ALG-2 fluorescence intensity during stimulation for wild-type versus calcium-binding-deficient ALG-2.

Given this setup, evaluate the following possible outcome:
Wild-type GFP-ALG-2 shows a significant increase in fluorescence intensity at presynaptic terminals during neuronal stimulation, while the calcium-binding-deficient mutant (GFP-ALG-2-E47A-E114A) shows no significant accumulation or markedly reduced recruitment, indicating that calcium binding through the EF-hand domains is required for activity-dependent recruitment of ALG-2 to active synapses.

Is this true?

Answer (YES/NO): YES